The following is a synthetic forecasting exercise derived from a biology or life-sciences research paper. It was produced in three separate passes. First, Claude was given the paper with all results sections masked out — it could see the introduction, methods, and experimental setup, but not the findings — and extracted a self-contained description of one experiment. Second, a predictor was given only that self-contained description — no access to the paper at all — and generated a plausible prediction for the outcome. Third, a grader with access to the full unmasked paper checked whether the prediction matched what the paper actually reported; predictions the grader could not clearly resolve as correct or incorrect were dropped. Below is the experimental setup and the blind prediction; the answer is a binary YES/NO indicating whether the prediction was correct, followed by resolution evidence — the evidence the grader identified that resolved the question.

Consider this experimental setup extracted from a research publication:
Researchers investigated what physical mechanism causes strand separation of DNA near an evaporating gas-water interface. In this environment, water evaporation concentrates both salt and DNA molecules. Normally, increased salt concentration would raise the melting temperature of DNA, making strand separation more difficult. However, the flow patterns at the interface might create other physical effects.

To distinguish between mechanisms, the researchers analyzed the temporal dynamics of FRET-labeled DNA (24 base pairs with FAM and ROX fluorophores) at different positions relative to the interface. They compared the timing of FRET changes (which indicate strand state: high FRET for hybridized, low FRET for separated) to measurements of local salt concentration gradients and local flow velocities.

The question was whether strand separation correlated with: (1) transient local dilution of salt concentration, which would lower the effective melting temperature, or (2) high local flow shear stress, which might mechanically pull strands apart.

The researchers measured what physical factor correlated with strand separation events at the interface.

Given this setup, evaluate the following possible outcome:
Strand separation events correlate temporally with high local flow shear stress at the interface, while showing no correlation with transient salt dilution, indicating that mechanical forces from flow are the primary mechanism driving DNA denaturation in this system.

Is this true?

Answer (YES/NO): NO